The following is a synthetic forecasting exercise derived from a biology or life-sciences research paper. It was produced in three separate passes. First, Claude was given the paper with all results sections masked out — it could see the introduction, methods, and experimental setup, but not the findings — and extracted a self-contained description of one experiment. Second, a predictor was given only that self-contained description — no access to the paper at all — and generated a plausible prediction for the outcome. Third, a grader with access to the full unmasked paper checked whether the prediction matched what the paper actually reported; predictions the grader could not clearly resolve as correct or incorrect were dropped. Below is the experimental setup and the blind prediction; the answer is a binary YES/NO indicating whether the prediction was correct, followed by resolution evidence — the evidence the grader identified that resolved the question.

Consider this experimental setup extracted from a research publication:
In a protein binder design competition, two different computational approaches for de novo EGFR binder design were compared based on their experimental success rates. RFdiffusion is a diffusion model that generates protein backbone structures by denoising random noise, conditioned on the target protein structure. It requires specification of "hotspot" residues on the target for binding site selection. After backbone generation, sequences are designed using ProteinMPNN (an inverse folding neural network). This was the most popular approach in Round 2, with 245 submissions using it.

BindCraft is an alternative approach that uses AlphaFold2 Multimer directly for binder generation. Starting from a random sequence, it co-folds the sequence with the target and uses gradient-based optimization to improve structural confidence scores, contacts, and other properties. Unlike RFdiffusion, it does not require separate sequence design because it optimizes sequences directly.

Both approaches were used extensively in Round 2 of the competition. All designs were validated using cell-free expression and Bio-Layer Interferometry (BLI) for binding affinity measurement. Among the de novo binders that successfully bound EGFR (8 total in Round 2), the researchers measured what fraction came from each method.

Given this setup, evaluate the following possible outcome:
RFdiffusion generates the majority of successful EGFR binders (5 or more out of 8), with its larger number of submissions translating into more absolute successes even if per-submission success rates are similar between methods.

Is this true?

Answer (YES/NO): NO